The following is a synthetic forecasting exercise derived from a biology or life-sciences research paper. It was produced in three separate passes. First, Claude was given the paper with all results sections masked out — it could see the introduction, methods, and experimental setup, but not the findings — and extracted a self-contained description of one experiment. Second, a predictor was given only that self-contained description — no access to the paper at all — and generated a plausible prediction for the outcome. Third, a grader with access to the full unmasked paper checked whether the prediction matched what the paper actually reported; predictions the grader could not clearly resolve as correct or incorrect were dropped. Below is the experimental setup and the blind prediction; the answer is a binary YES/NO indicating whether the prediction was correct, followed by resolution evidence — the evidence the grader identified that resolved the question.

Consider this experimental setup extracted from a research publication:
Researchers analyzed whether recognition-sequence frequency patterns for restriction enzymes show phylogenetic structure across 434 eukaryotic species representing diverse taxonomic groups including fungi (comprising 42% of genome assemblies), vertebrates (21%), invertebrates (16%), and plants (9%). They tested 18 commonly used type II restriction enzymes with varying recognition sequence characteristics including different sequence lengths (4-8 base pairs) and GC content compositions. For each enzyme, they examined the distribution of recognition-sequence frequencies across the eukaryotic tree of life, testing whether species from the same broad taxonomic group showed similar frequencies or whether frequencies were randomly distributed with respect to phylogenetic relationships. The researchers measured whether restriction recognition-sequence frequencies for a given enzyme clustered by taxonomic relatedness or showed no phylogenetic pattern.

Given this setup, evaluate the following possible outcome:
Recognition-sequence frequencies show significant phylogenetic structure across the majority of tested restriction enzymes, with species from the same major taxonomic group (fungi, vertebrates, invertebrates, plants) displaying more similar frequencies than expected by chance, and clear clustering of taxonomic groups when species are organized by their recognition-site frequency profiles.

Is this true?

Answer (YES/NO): YES